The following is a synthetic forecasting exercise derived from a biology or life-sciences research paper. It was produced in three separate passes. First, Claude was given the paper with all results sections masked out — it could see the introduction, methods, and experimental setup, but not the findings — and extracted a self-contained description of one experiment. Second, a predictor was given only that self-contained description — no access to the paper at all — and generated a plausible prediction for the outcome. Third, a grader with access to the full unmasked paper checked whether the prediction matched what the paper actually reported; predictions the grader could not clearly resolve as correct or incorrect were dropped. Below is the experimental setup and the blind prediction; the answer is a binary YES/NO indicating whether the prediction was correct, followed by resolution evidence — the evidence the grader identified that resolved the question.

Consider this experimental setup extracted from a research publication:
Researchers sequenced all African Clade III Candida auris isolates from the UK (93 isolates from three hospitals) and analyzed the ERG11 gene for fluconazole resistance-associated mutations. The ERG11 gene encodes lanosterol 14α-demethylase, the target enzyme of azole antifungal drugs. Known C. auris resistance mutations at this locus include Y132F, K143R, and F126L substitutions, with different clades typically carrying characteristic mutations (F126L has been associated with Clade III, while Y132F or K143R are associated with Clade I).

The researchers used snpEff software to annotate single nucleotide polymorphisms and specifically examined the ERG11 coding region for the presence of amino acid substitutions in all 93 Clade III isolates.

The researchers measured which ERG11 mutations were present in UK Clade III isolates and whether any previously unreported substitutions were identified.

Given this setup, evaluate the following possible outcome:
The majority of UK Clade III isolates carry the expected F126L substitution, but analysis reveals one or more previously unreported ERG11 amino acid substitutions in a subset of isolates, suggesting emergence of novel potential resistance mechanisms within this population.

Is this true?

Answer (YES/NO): NO